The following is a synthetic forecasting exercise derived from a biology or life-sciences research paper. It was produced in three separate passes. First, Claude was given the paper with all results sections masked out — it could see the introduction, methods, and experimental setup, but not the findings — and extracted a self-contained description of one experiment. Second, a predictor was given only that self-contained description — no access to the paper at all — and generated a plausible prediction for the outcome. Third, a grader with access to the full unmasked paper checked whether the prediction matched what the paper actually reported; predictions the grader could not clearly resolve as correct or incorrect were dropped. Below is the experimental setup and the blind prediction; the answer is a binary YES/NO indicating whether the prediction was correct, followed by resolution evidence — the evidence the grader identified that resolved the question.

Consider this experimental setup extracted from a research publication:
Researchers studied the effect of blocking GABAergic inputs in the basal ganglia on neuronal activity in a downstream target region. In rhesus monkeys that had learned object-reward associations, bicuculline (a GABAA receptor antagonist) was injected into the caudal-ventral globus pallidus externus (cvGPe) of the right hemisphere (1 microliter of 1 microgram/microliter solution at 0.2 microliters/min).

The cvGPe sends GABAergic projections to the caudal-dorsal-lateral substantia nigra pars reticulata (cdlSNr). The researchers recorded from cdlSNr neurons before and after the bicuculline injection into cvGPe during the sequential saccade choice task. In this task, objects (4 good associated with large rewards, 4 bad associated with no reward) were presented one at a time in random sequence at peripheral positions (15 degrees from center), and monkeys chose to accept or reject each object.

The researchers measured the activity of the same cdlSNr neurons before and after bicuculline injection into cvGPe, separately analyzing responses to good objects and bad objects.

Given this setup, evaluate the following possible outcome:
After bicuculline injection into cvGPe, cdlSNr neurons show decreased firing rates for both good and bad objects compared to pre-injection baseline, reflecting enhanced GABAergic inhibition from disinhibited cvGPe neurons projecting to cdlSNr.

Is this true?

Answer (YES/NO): NO